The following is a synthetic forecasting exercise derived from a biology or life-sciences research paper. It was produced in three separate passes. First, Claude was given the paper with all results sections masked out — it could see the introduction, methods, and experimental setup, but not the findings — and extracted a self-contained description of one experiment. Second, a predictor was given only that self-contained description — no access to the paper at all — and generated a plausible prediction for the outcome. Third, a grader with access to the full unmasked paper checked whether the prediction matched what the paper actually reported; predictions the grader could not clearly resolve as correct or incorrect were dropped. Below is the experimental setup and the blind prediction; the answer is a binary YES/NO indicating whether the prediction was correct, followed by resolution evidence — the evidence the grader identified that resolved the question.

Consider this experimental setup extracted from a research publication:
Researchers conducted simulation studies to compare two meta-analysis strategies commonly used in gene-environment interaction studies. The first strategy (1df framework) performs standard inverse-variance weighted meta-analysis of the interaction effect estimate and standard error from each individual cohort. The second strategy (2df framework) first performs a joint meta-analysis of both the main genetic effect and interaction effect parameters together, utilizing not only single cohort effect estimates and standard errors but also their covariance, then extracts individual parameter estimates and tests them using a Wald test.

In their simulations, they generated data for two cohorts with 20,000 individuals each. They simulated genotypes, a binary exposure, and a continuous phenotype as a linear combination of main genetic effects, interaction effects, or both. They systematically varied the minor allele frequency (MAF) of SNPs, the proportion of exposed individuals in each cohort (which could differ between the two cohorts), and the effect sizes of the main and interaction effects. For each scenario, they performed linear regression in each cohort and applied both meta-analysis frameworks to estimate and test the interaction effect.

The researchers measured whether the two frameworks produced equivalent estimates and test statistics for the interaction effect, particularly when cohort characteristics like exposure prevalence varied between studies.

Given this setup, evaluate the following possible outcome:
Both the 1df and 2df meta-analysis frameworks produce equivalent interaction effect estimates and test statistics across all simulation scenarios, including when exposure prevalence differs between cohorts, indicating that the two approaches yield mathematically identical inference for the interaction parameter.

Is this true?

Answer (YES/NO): NO